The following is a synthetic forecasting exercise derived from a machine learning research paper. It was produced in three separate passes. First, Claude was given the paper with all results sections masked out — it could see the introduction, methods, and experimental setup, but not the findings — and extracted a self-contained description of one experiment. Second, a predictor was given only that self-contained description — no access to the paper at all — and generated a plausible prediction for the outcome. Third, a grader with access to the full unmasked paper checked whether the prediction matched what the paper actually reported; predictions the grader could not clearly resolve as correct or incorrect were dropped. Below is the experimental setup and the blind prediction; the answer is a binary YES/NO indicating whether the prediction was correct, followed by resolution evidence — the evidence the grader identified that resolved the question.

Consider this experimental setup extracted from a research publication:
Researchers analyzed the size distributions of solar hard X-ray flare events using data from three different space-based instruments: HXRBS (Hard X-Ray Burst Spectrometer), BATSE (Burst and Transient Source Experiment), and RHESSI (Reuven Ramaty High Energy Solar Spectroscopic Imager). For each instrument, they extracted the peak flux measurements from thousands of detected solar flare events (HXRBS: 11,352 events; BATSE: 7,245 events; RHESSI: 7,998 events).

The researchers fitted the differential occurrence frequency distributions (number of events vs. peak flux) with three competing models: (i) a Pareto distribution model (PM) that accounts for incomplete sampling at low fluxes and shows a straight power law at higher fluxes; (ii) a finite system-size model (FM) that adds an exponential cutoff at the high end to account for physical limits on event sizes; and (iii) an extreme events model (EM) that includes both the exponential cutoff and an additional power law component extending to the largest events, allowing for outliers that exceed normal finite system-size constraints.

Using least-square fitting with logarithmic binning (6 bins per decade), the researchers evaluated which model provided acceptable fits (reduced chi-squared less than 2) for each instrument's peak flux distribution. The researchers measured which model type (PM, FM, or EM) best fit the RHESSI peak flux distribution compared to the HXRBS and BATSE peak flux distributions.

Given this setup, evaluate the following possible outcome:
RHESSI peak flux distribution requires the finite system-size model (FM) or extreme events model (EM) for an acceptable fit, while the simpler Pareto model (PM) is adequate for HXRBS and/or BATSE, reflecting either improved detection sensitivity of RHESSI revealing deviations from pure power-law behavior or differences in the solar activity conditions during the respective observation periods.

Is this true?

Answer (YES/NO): NO